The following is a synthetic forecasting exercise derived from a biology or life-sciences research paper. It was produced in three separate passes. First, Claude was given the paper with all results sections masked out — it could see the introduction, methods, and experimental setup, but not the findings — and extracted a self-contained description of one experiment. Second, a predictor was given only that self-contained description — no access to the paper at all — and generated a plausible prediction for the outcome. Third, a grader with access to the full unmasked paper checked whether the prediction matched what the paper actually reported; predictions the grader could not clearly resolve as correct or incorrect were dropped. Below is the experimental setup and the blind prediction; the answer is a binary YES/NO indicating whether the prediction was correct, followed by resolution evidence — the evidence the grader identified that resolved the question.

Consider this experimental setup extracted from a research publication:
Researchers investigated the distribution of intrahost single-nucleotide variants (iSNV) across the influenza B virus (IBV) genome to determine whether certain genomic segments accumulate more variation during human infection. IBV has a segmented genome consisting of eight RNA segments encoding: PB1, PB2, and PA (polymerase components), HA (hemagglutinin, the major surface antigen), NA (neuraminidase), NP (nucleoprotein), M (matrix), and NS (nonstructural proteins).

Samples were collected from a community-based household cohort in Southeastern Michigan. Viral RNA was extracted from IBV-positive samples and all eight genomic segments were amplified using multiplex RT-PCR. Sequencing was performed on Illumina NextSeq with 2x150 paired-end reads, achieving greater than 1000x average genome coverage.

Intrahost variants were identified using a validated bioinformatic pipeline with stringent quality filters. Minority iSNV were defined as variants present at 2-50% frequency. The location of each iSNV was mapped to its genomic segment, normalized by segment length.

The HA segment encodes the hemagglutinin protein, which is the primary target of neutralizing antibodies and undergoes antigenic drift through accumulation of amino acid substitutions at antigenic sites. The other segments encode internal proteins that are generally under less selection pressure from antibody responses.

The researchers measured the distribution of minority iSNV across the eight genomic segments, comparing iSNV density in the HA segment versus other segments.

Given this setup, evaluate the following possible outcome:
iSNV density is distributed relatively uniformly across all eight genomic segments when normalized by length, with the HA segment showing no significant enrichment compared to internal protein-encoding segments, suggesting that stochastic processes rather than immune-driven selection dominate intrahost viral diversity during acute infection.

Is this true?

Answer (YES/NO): NO